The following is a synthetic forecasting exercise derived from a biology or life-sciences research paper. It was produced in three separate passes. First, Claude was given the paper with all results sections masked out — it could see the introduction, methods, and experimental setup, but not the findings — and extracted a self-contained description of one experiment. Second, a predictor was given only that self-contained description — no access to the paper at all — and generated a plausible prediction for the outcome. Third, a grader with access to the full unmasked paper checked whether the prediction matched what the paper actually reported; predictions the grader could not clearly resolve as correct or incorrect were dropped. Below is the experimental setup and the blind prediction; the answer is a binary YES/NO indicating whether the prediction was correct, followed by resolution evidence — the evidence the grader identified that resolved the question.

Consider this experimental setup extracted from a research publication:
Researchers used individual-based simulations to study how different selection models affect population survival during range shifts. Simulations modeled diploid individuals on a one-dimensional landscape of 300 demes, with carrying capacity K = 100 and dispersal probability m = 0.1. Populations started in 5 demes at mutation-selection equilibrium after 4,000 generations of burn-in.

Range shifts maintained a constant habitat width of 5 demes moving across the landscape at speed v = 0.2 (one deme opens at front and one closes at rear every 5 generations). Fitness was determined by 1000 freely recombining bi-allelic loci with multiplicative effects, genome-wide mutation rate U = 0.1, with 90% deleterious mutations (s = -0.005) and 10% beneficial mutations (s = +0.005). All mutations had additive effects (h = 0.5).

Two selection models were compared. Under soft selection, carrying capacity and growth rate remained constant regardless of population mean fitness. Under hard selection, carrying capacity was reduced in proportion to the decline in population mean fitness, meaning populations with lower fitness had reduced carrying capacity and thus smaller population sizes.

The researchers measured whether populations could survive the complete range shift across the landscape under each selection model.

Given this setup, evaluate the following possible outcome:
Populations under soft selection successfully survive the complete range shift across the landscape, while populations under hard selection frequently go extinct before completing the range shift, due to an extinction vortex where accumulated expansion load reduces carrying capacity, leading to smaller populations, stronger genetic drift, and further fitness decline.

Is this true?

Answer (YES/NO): NO